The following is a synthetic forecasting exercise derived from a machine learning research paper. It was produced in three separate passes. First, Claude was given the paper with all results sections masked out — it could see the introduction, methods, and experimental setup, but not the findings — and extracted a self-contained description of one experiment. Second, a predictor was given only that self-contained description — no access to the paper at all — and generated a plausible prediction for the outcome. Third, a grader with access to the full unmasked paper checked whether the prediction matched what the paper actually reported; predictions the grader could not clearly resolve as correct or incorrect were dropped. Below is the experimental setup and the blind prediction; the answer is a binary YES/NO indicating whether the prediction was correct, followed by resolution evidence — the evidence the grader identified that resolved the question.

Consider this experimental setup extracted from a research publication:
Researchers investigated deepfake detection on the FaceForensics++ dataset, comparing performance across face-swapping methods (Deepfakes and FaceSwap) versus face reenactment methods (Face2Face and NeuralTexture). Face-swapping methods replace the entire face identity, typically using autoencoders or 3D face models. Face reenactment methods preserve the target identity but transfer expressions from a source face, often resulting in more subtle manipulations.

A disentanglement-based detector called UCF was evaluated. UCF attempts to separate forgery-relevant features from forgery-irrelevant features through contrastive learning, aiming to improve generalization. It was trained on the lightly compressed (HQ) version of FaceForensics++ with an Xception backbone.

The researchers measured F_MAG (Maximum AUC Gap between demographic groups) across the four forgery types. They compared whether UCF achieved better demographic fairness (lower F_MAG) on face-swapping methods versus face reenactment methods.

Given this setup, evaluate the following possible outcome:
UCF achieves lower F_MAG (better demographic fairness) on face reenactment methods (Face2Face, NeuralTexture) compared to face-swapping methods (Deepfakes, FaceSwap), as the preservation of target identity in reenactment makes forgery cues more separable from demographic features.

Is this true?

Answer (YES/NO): NO